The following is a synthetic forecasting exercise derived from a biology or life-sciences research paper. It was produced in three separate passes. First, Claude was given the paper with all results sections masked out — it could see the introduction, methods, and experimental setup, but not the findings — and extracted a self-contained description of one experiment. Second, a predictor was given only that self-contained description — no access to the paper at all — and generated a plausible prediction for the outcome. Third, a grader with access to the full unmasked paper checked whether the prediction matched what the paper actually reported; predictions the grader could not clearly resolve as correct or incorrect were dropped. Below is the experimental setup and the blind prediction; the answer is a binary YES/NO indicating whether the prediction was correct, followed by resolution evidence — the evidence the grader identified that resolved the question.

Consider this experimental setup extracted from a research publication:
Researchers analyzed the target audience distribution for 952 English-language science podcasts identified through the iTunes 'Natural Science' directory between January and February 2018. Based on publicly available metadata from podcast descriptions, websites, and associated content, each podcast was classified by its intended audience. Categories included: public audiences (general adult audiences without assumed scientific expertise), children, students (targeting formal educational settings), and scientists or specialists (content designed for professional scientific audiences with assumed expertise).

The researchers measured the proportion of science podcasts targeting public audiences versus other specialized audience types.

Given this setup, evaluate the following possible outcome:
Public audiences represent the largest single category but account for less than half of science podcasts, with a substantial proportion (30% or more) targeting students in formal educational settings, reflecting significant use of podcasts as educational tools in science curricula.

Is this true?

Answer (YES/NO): NO